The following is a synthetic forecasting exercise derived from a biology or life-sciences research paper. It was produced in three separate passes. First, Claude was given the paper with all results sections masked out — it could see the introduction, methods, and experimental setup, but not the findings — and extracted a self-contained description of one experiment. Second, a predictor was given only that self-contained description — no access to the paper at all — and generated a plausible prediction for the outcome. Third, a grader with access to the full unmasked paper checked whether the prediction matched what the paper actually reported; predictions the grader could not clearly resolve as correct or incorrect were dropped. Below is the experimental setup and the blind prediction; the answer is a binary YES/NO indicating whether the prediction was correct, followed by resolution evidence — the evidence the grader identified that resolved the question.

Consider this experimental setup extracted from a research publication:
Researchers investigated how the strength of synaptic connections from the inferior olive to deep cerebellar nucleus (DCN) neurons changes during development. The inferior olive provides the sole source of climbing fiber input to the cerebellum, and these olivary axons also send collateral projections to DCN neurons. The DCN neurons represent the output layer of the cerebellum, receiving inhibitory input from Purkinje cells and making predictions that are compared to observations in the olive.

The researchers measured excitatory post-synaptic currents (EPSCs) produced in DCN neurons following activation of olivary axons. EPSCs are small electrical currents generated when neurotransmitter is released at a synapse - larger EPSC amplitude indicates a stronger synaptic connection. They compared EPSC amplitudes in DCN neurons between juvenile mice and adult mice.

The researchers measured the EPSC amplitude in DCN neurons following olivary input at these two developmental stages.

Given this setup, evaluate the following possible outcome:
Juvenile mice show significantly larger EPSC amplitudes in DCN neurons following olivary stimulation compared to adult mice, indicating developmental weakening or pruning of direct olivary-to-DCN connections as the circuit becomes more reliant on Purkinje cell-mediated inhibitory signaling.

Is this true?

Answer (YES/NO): YES